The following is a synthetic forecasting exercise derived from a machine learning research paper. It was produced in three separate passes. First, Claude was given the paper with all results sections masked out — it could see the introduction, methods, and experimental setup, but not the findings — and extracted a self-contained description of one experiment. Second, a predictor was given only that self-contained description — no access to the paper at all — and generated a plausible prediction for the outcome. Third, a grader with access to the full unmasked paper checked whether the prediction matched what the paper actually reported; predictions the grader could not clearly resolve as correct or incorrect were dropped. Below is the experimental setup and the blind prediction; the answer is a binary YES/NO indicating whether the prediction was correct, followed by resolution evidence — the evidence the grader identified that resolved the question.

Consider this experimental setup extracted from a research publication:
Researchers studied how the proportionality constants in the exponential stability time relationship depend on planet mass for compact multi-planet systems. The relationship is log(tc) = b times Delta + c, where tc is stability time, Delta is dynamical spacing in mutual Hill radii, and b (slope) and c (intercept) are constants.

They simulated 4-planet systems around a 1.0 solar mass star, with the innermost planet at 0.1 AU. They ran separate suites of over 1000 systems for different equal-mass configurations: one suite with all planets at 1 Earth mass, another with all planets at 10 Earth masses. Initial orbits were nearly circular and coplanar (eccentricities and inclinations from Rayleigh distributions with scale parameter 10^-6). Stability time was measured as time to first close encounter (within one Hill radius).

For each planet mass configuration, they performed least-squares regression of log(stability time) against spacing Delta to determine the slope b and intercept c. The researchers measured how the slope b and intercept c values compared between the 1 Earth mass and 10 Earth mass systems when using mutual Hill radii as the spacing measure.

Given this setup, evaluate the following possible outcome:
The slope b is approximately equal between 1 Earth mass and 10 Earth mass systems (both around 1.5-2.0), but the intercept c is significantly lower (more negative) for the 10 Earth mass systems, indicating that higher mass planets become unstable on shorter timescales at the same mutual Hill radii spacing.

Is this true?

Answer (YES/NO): NO